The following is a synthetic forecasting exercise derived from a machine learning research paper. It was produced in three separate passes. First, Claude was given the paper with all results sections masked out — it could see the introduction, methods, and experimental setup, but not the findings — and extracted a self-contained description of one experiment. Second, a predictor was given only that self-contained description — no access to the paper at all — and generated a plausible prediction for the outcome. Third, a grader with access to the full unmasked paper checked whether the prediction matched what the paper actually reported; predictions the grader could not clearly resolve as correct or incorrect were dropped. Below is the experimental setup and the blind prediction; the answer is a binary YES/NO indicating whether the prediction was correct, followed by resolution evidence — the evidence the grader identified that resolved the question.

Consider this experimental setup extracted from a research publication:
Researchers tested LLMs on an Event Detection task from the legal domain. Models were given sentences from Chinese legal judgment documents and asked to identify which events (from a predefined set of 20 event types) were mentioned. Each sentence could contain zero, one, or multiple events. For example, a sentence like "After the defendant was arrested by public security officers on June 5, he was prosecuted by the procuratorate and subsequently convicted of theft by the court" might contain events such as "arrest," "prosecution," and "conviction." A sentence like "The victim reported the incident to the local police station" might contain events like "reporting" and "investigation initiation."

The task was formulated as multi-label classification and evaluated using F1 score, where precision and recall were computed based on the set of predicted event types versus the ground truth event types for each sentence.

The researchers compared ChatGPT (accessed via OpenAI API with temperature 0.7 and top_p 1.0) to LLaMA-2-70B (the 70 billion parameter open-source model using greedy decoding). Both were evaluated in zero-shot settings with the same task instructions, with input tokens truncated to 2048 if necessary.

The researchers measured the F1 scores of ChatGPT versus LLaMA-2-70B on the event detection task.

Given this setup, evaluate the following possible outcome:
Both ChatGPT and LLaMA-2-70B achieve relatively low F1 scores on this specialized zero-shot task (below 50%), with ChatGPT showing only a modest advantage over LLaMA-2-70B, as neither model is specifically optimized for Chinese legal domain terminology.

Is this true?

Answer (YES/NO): NO